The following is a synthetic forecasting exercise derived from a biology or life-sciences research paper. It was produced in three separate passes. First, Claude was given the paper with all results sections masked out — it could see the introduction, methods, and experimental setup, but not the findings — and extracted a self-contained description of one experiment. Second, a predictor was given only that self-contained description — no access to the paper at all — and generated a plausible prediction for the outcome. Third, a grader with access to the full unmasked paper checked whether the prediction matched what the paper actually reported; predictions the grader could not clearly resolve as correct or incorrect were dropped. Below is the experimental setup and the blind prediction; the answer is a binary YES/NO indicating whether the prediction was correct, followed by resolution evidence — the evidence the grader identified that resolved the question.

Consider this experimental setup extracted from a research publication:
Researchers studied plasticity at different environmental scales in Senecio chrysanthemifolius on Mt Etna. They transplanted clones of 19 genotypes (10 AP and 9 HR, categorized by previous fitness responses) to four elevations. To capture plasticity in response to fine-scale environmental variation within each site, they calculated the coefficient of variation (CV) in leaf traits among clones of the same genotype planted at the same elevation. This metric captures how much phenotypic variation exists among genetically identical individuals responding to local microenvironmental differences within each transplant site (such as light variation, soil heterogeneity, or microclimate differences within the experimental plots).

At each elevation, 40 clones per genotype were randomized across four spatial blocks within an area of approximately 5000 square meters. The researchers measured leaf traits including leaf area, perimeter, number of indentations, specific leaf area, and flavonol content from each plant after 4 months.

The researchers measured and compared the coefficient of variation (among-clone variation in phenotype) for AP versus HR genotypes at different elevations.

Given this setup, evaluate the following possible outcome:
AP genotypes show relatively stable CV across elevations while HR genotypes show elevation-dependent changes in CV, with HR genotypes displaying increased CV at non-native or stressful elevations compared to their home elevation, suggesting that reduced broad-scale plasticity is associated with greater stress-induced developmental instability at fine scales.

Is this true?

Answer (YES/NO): NO